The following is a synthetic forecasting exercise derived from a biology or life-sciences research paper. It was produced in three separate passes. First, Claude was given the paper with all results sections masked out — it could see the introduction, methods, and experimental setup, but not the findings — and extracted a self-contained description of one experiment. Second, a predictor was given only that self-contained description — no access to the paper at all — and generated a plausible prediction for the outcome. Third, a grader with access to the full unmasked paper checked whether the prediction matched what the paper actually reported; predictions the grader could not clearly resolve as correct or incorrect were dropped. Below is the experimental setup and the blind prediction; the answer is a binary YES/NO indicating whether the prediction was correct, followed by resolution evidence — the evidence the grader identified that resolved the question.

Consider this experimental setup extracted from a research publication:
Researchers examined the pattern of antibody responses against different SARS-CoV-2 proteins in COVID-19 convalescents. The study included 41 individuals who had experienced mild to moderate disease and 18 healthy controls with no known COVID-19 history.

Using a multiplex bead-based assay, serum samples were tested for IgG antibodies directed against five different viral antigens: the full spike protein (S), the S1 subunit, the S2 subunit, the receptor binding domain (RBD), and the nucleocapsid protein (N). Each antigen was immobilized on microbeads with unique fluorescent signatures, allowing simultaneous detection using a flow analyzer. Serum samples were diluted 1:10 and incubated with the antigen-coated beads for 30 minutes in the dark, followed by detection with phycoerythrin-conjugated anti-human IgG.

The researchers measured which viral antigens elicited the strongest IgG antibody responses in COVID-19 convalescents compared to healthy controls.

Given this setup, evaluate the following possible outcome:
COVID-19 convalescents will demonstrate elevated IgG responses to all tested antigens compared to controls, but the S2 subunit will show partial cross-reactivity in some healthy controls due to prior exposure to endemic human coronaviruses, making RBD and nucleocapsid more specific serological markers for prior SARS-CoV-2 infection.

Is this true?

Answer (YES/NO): NO